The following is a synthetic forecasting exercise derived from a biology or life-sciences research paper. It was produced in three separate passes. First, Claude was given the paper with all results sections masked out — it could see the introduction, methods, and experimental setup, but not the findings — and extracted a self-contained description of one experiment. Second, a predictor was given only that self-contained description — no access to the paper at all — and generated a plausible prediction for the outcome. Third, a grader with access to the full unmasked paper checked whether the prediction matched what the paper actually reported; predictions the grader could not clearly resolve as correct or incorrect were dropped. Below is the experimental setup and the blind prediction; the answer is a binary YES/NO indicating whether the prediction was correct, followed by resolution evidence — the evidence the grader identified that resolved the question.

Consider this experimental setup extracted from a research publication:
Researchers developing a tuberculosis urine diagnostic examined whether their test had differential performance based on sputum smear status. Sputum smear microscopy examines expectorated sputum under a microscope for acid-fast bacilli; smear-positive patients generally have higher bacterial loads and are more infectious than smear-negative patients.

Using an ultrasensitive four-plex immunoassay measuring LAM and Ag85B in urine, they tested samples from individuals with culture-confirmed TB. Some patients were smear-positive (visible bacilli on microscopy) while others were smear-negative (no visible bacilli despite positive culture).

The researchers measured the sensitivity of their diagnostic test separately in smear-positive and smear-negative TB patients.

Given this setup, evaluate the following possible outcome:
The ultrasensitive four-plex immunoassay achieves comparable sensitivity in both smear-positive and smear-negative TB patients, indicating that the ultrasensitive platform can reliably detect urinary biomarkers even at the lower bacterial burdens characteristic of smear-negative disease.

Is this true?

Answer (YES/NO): NO